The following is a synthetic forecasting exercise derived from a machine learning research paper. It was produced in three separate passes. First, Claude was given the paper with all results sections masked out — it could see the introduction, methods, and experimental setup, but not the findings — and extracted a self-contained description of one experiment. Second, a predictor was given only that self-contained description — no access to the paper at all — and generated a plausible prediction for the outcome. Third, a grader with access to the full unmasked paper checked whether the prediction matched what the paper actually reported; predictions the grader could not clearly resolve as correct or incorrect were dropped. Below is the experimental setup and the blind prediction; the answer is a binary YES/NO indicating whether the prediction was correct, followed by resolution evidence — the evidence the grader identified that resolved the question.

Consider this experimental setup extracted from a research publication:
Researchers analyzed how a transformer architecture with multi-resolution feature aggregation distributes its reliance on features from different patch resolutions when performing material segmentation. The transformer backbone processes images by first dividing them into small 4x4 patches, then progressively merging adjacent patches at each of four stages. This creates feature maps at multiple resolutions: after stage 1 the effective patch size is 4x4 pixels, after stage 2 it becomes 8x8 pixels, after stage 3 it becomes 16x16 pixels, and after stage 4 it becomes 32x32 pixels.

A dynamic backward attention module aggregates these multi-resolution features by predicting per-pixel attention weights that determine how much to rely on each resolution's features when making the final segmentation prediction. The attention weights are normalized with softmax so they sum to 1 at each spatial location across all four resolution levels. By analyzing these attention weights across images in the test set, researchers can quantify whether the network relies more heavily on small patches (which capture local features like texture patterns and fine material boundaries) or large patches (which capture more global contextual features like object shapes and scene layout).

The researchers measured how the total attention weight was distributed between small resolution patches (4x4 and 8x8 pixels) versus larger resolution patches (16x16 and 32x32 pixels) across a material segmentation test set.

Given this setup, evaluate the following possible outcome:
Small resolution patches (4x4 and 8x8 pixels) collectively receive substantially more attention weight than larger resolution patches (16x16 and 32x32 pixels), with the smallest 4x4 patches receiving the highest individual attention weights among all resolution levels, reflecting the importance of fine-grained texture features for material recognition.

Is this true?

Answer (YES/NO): NO